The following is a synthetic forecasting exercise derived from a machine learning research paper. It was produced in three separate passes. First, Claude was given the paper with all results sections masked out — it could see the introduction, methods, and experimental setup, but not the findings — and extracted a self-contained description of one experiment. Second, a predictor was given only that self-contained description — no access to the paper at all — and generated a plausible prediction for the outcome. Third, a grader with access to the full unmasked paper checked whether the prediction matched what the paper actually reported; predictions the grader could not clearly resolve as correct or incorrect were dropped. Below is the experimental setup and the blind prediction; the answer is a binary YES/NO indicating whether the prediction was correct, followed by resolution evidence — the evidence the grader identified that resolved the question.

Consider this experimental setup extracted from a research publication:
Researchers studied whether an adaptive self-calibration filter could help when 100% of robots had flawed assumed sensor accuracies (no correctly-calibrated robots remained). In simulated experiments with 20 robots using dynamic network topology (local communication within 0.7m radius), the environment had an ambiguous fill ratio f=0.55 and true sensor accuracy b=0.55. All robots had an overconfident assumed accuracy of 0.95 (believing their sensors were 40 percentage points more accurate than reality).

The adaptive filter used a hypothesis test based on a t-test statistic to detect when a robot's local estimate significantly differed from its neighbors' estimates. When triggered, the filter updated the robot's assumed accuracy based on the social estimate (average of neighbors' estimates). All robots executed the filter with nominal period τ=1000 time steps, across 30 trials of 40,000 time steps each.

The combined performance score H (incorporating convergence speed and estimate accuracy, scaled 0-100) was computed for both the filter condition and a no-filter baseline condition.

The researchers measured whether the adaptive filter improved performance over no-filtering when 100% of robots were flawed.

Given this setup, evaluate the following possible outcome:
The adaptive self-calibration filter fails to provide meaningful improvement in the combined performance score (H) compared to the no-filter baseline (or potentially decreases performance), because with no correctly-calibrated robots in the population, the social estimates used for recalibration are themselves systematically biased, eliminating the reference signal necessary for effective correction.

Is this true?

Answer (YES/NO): YES